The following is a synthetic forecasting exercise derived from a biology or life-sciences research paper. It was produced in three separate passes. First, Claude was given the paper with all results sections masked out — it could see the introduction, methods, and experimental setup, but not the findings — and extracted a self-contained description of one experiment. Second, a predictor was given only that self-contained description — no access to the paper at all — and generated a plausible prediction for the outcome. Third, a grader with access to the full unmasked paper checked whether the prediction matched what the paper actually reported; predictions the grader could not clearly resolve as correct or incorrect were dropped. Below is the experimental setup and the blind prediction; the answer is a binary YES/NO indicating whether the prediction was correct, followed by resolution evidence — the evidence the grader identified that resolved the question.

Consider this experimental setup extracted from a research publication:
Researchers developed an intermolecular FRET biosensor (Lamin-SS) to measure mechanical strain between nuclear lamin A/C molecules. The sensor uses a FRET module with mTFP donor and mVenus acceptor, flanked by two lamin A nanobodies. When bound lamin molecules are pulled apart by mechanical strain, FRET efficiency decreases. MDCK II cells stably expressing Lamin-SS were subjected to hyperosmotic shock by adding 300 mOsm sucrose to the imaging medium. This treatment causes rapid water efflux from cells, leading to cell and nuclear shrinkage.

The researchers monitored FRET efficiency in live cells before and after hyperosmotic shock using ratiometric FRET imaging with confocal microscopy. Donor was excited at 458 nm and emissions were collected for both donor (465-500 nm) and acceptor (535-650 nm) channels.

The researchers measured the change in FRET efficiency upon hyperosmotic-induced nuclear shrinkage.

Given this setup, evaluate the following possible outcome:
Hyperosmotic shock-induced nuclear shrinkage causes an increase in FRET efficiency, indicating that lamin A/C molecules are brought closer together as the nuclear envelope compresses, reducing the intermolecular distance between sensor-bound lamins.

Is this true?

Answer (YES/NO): YES